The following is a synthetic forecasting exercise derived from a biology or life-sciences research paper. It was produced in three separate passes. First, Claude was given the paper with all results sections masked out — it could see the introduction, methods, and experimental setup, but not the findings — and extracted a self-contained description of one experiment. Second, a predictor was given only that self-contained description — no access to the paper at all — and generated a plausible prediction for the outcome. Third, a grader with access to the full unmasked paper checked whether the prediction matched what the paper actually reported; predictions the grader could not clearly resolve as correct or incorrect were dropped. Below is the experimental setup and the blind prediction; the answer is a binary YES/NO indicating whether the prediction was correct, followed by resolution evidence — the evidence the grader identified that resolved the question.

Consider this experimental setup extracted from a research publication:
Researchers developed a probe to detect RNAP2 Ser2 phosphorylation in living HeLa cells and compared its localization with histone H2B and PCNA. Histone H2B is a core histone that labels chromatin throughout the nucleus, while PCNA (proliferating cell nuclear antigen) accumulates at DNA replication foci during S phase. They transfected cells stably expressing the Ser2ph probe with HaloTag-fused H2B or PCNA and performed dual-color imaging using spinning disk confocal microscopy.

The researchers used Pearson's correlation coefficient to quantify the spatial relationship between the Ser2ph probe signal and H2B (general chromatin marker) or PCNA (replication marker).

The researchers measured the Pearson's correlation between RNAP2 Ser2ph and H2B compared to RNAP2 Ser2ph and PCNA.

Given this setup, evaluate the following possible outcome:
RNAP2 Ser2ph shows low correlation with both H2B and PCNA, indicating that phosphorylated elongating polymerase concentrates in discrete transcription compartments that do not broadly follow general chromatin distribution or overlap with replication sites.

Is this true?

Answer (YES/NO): NO